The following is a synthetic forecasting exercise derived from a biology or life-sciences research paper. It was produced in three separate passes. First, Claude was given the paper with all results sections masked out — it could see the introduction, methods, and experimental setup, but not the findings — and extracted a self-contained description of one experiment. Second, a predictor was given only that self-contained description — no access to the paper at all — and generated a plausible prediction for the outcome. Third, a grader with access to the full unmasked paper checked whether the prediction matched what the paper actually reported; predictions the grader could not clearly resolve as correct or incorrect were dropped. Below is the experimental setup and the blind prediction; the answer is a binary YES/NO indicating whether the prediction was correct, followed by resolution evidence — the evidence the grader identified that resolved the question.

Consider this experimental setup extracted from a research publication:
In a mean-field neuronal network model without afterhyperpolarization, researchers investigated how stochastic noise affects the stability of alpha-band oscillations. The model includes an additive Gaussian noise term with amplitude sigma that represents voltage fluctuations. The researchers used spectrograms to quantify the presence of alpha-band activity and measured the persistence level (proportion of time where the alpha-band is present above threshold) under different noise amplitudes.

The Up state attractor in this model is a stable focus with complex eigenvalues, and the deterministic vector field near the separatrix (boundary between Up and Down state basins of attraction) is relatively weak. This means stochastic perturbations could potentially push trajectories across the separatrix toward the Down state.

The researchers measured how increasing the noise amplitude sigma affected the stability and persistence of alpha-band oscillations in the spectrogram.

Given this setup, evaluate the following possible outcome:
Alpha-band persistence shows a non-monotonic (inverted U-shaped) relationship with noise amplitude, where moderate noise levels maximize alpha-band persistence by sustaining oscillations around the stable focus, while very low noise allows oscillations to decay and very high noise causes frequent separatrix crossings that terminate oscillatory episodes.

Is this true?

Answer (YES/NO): NO